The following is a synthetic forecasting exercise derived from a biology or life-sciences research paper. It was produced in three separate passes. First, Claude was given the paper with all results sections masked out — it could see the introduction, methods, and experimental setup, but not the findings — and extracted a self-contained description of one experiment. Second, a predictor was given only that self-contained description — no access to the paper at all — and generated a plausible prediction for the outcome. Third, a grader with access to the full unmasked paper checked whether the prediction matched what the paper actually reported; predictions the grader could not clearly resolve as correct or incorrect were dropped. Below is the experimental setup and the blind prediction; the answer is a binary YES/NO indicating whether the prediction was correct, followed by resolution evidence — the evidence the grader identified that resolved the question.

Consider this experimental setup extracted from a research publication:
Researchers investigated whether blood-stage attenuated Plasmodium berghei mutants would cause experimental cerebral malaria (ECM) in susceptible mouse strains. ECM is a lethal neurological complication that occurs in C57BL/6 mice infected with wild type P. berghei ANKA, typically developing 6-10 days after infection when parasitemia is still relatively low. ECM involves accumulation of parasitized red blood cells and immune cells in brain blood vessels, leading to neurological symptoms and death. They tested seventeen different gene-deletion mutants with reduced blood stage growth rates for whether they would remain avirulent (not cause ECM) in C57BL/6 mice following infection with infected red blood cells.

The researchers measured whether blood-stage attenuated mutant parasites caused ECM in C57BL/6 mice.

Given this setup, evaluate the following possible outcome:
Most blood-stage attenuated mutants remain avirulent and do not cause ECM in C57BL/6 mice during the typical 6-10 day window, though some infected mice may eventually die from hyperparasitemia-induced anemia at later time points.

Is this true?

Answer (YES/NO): NO